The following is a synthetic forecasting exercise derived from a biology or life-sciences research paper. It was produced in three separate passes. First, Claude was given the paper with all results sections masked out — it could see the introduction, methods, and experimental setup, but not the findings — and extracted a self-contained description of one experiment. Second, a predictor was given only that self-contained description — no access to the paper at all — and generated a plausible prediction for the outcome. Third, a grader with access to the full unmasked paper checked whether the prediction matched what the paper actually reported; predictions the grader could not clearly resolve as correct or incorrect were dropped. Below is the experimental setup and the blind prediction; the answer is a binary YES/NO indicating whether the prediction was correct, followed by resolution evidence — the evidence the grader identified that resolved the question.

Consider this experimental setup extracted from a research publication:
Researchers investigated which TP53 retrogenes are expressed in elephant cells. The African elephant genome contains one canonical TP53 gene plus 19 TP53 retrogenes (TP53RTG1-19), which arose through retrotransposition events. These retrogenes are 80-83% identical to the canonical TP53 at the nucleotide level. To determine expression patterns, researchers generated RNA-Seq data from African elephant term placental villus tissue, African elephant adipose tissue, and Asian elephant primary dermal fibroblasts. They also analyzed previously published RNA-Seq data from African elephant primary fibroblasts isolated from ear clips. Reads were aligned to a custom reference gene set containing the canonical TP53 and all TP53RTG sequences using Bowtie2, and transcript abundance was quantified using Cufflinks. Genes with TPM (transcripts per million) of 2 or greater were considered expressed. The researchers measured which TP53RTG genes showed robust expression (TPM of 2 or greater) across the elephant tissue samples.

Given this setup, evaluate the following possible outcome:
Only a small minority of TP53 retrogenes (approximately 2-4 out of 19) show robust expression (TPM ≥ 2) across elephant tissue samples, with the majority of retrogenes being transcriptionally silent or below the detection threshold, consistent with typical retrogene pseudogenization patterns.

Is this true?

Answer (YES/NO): NO